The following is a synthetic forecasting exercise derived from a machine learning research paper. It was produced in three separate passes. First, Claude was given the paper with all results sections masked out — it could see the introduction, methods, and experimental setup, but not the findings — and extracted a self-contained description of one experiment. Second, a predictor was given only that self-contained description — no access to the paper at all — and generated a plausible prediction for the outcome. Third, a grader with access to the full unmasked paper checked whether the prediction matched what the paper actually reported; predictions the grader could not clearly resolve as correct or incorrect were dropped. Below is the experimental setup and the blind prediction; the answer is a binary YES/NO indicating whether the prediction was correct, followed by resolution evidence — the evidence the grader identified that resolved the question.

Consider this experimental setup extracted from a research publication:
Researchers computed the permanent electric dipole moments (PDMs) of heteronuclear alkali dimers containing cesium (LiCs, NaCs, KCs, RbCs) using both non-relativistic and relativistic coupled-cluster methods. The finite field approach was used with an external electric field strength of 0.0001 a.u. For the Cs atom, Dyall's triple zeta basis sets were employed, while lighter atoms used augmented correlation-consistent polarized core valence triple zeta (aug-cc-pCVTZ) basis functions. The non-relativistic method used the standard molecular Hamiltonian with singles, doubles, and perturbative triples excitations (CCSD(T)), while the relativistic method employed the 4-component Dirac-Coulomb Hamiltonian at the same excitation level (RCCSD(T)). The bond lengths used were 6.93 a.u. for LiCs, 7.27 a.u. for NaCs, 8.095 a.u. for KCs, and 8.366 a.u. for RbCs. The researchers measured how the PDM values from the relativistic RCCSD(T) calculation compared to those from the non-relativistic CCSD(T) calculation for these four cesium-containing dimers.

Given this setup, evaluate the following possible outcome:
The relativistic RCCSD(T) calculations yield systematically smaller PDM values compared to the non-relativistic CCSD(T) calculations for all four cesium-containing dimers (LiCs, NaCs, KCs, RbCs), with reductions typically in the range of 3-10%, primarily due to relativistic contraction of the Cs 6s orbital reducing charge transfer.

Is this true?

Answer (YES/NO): NO